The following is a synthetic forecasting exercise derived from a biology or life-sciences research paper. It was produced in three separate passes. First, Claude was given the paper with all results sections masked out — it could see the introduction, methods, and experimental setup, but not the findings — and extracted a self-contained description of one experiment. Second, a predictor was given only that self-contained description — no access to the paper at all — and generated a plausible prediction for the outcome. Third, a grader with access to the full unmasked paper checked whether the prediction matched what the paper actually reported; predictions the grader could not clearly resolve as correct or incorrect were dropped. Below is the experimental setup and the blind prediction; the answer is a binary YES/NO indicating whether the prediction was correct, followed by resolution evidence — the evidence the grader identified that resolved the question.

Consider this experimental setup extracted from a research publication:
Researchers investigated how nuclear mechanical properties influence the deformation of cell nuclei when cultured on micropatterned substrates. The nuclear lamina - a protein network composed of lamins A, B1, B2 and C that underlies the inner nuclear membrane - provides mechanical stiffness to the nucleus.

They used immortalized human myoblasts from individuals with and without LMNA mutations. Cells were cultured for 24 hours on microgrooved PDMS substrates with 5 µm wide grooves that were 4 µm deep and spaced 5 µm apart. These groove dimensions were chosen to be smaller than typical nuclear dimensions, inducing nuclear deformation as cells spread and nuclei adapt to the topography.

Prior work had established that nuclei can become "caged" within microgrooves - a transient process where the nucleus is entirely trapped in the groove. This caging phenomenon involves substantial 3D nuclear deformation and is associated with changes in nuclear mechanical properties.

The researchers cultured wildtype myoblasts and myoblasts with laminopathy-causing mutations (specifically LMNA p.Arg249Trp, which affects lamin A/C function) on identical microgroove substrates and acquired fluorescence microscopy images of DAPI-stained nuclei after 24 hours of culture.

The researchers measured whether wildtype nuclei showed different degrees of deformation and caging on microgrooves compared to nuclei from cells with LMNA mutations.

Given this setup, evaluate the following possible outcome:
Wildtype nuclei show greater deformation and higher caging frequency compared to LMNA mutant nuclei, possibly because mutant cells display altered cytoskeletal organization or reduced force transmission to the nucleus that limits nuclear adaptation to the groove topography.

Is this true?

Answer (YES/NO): NO